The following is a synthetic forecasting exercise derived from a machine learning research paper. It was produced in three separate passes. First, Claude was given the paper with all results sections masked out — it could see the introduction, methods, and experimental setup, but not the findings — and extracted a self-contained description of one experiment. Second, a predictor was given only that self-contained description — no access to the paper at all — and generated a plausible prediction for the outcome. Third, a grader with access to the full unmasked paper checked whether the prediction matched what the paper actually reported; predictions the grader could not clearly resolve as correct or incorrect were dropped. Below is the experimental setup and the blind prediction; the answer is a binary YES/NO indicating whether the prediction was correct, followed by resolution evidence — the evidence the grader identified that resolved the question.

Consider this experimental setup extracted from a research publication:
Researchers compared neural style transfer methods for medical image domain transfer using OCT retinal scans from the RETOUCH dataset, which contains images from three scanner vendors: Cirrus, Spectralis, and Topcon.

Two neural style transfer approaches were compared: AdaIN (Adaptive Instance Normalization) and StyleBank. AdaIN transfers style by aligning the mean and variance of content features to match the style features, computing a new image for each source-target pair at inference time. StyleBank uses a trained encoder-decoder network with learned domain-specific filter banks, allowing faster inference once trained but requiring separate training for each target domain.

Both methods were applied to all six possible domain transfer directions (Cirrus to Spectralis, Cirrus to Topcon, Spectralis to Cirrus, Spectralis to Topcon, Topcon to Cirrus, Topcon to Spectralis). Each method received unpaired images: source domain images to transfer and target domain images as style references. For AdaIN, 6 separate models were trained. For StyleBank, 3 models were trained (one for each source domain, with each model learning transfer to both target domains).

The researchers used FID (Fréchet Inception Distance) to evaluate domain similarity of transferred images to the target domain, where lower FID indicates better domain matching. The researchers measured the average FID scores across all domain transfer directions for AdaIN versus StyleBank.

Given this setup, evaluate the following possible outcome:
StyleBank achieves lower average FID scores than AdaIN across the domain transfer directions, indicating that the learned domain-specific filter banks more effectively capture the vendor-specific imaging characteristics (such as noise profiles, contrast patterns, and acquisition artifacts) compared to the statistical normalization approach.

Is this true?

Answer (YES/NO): NO